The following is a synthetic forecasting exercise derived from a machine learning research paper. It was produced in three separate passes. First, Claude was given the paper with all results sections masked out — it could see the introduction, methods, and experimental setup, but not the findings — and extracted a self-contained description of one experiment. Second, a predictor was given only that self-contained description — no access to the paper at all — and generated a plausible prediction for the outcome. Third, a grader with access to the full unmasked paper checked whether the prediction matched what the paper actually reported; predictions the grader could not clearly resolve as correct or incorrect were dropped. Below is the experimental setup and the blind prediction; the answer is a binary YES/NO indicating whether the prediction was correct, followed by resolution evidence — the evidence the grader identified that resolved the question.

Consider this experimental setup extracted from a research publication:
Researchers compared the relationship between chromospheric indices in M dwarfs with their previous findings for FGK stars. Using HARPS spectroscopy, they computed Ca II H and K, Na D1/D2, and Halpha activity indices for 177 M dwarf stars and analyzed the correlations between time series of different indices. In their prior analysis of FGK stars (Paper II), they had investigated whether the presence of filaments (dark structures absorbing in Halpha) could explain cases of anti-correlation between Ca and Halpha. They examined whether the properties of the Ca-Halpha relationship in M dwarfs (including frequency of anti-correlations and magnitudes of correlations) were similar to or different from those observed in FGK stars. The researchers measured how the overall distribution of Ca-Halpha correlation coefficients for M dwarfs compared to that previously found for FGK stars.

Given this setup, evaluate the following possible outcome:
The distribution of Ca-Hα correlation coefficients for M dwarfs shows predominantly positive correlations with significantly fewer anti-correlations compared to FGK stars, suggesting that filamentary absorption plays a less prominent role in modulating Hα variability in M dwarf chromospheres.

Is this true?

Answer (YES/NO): YES